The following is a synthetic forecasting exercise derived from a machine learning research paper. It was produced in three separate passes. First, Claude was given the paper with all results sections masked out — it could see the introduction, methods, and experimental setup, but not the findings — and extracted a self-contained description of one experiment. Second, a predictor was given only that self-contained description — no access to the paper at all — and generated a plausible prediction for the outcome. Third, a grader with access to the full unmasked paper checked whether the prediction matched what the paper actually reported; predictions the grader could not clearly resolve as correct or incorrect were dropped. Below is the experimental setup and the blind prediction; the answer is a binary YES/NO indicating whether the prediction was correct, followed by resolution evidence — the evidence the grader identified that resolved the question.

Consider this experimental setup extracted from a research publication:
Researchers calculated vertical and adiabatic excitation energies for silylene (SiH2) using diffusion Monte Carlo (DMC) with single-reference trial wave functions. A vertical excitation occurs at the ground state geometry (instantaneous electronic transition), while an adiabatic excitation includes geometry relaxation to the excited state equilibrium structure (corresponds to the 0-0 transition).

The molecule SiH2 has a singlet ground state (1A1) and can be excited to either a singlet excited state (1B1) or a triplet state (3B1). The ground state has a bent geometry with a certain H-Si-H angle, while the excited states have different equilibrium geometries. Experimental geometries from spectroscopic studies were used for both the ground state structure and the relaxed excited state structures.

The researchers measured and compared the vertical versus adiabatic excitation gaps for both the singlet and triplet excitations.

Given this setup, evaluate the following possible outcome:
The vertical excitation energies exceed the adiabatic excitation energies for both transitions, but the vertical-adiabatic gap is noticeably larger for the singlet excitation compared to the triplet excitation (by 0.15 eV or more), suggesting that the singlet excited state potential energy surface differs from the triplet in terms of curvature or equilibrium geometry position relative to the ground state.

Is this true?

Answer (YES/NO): NO